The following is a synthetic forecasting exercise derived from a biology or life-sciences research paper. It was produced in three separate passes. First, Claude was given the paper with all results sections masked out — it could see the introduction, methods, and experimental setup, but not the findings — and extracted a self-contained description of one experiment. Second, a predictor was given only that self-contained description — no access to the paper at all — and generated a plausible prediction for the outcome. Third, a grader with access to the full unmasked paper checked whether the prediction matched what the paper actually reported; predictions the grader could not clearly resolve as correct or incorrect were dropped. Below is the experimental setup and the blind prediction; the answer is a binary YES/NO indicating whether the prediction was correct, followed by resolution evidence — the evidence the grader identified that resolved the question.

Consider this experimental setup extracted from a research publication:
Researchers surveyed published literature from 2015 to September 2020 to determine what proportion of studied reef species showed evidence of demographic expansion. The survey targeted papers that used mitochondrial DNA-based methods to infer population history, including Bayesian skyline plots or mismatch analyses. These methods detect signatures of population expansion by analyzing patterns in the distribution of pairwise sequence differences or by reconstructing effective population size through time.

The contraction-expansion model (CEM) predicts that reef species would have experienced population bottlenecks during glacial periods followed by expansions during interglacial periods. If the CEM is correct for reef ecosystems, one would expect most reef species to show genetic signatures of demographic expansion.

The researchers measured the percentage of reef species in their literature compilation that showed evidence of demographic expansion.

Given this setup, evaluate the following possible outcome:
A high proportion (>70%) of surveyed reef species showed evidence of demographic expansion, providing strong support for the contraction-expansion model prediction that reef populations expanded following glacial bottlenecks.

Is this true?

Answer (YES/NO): NO